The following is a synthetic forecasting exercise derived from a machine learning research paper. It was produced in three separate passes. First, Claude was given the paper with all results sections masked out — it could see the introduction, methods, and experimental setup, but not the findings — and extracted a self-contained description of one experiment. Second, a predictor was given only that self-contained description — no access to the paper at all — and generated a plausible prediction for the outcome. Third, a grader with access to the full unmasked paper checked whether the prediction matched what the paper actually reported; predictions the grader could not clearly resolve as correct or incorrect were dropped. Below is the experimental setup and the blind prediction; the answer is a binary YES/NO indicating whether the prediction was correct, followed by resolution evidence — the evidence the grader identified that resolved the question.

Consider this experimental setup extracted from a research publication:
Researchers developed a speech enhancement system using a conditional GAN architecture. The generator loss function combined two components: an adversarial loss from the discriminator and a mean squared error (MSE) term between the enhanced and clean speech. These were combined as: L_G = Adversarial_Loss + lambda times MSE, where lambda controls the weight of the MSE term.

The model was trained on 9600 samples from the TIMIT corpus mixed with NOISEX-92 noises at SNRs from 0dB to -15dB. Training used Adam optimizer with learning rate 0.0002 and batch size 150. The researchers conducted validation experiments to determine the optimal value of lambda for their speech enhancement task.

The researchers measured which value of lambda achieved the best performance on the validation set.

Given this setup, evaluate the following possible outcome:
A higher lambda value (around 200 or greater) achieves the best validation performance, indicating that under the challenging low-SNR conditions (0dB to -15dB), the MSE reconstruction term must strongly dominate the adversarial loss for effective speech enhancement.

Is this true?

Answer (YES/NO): NO